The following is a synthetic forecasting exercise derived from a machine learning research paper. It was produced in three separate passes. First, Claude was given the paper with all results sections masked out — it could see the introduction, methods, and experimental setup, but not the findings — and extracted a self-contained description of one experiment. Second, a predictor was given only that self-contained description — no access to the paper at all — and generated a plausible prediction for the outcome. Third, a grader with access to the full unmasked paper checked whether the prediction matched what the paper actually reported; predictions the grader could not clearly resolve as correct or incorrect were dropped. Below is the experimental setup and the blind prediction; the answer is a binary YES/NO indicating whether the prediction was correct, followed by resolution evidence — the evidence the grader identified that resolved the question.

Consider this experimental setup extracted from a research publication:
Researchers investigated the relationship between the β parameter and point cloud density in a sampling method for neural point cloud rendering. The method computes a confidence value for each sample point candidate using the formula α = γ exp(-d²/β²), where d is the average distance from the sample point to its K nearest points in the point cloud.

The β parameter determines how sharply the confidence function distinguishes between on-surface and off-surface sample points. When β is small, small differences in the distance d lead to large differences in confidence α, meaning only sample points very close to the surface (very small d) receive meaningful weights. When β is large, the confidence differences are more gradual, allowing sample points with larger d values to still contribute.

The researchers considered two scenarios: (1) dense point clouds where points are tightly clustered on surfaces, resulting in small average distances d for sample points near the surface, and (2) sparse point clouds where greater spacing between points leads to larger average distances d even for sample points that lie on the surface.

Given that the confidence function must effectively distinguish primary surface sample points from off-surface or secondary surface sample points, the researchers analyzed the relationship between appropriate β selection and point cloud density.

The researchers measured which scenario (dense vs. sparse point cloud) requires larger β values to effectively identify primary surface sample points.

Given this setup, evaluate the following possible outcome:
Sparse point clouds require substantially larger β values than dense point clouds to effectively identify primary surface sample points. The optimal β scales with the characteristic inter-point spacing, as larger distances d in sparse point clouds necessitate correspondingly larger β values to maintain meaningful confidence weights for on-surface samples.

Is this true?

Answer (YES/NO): YES